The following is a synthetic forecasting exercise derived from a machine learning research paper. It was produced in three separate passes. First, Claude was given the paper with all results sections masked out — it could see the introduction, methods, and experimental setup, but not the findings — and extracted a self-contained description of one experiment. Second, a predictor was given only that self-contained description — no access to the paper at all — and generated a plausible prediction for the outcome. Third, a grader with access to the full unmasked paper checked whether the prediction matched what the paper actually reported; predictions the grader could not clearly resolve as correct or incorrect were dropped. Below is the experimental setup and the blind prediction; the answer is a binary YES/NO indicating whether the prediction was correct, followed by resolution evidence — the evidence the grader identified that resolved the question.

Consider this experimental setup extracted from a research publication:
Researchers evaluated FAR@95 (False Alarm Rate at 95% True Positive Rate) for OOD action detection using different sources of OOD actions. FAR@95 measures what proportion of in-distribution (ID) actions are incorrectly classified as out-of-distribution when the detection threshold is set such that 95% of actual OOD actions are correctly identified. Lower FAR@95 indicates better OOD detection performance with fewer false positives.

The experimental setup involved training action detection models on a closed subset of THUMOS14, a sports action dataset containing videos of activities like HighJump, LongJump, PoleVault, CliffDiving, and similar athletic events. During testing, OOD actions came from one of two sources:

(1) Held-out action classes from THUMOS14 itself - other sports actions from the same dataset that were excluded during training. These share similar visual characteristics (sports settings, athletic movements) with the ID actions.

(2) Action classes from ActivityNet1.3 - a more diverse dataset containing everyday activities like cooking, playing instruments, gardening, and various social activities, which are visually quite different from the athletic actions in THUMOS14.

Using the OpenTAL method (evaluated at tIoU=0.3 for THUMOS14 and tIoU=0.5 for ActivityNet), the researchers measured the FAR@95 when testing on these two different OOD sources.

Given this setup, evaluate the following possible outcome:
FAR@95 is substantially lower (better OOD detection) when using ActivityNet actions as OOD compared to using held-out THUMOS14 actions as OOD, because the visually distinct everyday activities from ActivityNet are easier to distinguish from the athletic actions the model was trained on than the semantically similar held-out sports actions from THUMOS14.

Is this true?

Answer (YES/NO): YES